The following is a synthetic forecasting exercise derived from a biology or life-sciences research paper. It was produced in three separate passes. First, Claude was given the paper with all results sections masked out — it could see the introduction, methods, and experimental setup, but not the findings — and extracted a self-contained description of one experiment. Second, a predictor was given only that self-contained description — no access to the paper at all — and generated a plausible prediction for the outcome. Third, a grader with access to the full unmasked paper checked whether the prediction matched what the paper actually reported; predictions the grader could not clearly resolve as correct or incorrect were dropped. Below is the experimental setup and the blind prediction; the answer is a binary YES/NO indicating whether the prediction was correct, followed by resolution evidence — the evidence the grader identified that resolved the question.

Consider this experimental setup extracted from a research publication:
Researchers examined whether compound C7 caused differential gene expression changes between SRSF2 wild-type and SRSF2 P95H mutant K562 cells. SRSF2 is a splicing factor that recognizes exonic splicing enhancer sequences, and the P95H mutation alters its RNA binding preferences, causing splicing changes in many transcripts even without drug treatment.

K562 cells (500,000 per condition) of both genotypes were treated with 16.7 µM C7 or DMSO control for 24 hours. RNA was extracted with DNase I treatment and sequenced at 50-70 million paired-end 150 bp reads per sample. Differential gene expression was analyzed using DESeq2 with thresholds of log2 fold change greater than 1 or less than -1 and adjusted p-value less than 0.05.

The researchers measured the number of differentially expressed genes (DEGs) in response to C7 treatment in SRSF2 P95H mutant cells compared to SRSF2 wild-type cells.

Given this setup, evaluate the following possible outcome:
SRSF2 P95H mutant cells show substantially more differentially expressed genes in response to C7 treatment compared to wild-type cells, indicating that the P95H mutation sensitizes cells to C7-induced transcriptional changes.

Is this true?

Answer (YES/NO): YES